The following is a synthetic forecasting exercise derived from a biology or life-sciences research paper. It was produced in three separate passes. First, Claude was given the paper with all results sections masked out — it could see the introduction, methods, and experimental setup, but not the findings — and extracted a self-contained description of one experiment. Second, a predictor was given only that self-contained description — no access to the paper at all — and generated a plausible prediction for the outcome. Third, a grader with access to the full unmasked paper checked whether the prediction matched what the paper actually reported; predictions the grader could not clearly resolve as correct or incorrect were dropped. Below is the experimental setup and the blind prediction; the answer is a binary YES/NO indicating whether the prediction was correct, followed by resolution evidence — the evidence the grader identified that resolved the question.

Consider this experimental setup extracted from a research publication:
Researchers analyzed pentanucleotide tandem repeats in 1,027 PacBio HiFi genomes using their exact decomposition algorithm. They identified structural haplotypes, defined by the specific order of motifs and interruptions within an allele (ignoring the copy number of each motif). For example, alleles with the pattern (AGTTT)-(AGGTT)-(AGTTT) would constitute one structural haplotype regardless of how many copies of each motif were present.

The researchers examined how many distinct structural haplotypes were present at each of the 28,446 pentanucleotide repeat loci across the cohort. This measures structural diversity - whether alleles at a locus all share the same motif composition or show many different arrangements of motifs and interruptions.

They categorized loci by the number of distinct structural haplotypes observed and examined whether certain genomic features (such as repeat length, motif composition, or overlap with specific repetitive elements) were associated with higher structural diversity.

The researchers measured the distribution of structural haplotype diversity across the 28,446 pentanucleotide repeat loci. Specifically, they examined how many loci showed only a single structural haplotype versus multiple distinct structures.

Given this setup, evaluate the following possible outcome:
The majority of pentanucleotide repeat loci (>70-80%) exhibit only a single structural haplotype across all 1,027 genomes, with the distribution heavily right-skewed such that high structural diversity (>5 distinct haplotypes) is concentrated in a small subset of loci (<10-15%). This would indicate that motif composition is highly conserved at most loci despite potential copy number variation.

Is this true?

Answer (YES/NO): YES